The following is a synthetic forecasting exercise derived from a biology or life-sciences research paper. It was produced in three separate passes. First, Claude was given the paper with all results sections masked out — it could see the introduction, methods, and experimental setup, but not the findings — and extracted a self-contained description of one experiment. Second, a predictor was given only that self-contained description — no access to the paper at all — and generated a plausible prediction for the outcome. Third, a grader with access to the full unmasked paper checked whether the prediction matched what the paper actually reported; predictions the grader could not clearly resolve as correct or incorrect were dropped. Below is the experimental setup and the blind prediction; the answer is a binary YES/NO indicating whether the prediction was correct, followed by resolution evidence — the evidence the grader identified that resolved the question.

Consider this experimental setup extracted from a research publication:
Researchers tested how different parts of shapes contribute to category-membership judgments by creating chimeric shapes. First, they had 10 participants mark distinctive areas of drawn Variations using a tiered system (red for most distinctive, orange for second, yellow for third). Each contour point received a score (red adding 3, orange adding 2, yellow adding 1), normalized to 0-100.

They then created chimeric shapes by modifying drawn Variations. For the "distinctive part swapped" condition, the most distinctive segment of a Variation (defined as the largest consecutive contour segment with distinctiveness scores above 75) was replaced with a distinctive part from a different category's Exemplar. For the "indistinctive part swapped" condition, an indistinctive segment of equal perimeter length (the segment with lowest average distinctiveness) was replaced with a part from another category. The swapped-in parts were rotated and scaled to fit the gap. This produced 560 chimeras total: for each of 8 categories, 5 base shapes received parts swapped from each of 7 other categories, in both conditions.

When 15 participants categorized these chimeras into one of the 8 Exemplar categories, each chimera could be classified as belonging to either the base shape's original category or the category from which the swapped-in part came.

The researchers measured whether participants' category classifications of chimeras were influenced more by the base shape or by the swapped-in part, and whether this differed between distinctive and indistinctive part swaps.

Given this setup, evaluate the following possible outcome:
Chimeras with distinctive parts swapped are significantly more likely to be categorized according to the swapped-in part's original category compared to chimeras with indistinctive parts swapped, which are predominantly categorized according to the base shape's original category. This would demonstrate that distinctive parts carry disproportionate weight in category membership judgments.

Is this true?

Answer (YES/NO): YES